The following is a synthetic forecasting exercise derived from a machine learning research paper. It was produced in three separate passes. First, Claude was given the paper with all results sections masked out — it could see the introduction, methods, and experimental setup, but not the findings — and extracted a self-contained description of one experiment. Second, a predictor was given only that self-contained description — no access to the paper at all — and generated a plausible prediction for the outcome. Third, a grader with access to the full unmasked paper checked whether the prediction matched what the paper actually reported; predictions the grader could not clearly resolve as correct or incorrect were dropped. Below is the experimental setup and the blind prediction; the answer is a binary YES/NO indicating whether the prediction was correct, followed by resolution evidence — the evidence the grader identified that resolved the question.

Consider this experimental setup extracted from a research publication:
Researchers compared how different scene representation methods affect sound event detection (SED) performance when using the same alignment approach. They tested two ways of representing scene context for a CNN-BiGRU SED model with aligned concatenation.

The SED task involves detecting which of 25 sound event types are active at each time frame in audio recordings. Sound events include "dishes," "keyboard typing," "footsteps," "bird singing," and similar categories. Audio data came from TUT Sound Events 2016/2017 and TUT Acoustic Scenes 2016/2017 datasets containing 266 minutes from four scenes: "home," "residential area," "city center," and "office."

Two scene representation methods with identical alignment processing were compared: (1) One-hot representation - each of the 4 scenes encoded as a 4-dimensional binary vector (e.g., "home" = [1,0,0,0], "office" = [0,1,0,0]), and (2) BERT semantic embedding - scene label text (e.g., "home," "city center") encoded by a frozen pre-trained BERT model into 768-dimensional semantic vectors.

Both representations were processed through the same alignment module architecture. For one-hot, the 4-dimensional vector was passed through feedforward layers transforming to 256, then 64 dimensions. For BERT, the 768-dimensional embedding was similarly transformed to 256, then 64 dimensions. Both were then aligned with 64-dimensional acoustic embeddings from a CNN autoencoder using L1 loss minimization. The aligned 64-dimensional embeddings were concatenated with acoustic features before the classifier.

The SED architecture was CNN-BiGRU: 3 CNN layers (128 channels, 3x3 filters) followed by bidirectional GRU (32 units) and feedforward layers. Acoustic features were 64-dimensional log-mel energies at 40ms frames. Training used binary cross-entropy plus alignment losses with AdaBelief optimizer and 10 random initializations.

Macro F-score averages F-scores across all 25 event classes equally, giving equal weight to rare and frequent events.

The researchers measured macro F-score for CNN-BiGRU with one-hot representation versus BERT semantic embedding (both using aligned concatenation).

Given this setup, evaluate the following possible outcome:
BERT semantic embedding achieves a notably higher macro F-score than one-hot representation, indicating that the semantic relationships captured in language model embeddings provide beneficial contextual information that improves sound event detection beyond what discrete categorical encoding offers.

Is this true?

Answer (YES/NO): NO